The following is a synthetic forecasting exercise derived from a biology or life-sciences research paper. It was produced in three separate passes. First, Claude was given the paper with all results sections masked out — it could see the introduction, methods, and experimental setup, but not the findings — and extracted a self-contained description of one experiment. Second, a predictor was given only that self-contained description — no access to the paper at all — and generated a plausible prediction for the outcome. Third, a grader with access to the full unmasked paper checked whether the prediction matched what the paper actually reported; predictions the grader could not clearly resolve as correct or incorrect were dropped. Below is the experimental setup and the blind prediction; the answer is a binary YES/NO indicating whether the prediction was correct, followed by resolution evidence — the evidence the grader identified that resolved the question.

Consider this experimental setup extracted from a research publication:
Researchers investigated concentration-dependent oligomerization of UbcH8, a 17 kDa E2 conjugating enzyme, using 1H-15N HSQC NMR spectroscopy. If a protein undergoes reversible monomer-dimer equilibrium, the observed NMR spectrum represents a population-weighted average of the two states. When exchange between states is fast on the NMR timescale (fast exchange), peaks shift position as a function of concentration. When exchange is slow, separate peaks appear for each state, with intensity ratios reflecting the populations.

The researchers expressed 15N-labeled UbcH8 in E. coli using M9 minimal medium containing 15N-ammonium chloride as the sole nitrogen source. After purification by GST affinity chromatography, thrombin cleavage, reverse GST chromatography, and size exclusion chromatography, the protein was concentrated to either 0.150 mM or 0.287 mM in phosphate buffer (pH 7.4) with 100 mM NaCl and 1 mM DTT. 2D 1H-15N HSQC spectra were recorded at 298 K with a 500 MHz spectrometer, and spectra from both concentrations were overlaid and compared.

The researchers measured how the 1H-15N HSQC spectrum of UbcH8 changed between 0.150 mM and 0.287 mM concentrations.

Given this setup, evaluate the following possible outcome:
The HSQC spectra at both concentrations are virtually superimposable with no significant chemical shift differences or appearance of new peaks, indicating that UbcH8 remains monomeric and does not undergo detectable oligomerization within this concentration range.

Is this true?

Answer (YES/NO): NO